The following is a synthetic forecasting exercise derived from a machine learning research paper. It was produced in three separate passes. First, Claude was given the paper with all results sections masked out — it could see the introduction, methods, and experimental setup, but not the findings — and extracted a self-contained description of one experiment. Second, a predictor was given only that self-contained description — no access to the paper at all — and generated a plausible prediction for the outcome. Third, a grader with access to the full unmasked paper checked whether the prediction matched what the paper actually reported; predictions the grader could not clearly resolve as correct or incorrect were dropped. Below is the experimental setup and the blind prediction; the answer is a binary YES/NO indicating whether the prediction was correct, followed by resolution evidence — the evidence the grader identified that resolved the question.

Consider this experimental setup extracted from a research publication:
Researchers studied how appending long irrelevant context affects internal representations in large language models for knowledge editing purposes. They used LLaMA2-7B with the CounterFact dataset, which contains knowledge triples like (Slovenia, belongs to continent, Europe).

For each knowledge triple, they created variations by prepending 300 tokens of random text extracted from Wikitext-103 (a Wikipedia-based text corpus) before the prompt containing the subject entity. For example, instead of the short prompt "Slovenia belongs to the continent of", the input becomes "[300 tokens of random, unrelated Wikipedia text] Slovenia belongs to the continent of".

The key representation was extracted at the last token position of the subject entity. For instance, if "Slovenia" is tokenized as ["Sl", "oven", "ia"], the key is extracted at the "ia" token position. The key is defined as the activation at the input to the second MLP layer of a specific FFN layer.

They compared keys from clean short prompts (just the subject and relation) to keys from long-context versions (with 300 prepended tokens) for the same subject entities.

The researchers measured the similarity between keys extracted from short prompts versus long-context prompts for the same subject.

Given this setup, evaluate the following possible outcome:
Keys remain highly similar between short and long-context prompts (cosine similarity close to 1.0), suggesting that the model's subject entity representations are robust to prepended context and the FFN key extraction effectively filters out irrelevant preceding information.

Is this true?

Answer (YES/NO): NO